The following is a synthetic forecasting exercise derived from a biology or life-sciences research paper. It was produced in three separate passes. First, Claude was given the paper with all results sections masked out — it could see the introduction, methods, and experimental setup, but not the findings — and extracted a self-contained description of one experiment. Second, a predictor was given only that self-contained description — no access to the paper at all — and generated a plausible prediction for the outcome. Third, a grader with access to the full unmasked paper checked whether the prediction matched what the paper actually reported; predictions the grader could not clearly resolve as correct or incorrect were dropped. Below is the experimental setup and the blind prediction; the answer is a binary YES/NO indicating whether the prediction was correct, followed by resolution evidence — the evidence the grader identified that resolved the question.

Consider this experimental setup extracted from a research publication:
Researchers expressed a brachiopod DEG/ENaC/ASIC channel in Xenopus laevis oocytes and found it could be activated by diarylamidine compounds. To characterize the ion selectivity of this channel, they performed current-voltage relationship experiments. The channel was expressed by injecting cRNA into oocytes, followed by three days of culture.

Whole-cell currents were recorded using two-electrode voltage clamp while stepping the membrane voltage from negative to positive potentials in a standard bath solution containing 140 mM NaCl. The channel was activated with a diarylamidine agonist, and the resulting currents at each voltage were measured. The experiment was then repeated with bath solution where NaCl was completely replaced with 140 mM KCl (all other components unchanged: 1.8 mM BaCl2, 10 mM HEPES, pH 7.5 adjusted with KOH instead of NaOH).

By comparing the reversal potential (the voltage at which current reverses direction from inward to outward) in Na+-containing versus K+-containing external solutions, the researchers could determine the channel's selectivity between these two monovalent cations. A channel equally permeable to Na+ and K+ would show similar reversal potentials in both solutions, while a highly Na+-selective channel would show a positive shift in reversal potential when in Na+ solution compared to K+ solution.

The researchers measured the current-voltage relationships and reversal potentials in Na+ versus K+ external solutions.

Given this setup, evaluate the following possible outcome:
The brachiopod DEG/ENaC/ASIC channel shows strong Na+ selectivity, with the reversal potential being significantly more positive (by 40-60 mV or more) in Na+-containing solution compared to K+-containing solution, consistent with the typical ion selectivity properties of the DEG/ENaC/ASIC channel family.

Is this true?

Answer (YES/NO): YES